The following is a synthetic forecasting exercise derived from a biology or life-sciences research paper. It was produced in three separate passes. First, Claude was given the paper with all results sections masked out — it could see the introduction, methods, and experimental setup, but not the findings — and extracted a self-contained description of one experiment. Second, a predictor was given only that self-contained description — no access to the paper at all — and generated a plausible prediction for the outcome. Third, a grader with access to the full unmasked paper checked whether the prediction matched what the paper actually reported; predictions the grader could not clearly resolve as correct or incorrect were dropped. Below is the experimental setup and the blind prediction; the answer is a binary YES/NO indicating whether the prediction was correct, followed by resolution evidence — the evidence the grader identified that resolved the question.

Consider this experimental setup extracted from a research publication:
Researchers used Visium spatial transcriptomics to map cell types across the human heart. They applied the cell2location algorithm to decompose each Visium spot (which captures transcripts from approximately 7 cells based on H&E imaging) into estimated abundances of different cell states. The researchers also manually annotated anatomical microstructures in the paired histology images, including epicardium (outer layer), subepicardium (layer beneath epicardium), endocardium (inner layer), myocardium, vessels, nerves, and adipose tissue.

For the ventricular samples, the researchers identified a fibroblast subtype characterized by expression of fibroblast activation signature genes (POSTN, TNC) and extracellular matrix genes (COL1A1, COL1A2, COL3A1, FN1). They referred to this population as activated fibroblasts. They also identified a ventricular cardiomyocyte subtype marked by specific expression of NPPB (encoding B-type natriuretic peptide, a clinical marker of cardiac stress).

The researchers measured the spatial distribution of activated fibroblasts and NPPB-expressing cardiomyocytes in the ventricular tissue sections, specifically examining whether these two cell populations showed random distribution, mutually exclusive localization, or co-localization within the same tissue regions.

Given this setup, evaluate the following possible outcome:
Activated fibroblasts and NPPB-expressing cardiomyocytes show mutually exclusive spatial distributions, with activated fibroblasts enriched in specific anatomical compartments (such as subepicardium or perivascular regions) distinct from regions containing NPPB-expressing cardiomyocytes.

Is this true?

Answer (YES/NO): NO